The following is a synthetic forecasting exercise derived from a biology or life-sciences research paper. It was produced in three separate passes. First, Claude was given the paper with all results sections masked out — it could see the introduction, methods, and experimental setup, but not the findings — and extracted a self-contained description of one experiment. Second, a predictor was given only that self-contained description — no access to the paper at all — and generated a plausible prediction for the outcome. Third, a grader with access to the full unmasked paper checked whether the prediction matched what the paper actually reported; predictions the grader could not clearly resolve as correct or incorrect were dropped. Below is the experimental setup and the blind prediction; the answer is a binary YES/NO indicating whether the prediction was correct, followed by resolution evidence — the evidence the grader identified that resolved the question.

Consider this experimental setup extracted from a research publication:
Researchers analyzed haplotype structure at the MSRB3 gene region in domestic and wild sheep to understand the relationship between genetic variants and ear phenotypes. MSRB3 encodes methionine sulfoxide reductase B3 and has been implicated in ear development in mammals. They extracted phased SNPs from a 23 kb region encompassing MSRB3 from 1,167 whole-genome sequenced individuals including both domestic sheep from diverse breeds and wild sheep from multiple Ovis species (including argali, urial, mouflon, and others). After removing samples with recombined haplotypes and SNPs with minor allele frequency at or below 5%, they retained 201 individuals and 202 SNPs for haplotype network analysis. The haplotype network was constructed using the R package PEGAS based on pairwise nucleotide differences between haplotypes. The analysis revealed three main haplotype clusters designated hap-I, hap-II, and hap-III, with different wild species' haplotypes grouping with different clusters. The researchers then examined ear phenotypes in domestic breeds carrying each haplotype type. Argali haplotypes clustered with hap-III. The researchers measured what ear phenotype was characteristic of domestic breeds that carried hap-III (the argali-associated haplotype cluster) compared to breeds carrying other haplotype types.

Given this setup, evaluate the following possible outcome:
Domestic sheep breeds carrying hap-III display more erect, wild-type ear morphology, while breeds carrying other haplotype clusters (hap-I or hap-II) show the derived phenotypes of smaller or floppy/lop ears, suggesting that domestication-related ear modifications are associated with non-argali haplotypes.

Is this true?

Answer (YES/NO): NO